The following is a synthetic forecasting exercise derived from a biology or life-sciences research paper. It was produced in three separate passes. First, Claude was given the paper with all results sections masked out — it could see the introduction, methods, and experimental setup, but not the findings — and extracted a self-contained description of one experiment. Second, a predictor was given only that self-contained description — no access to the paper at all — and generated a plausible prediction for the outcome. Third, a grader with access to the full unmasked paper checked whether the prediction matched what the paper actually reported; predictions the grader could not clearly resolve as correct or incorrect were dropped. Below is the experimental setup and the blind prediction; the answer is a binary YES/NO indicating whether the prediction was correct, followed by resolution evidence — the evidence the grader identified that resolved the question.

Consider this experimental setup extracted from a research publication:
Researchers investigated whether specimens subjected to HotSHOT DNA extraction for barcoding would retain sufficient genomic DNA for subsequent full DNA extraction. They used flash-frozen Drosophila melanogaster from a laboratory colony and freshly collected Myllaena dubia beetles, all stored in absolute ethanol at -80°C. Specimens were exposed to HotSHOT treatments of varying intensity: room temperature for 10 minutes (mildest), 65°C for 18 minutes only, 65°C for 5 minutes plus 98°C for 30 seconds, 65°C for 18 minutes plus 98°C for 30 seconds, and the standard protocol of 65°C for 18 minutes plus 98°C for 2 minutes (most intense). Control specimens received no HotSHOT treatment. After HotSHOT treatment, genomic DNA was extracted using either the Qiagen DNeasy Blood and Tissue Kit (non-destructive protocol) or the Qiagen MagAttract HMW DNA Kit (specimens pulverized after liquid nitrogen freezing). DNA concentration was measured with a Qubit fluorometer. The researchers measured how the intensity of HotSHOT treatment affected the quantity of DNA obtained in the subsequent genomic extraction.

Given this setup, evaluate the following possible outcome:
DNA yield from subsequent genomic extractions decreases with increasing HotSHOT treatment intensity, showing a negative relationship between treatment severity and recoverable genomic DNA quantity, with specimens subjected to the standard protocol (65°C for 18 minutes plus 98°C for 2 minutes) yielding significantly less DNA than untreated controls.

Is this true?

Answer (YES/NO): NO